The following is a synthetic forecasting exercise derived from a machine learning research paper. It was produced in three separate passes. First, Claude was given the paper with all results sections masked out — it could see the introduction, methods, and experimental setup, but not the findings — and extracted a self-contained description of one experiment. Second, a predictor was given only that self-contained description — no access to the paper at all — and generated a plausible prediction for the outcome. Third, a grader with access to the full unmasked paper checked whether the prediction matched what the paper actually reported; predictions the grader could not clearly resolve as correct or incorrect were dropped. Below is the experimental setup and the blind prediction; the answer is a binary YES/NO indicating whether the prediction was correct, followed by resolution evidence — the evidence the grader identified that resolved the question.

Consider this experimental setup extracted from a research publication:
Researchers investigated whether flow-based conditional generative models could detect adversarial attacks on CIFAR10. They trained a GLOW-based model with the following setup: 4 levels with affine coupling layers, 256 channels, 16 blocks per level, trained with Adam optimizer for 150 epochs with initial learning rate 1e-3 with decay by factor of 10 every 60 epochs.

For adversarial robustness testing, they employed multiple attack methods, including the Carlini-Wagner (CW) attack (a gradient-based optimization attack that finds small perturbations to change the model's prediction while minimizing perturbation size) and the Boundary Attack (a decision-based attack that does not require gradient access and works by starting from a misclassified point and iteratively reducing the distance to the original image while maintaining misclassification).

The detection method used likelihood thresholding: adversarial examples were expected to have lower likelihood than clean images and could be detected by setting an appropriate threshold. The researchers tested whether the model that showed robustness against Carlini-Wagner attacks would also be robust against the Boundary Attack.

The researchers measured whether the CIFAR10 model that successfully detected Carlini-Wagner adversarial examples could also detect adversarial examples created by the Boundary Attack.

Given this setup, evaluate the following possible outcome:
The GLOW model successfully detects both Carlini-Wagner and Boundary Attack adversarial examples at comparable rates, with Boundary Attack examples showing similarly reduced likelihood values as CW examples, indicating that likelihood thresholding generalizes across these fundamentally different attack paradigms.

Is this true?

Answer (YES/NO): NO